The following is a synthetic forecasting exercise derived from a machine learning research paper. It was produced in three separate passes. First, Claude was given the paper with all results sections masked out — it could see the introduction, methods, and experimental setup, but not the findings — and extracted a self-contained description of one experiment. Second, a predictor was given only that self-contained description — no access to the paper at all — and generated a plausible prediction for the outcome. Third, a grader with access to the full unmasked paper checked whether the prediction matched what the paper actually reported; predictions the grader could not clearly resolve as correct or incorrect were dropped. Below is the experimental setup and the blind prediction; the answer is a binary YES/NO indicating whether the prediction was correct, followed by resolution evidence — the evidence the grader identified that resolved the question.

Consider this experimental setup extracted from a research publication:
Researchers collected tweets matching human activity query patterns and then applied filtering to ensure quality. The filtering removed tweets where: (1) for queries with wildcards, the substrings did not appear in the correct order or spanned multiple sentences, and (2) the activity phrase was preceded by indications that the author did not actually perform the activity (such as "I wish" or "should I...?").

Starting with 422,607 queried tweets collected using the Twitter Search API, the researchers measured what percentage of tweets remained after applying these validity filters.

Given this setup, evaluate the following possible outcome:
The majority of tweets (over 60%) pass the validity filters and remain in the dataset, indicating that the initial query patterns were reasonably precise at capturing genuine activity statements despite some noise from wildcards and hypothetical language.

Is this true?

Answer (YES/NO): YES